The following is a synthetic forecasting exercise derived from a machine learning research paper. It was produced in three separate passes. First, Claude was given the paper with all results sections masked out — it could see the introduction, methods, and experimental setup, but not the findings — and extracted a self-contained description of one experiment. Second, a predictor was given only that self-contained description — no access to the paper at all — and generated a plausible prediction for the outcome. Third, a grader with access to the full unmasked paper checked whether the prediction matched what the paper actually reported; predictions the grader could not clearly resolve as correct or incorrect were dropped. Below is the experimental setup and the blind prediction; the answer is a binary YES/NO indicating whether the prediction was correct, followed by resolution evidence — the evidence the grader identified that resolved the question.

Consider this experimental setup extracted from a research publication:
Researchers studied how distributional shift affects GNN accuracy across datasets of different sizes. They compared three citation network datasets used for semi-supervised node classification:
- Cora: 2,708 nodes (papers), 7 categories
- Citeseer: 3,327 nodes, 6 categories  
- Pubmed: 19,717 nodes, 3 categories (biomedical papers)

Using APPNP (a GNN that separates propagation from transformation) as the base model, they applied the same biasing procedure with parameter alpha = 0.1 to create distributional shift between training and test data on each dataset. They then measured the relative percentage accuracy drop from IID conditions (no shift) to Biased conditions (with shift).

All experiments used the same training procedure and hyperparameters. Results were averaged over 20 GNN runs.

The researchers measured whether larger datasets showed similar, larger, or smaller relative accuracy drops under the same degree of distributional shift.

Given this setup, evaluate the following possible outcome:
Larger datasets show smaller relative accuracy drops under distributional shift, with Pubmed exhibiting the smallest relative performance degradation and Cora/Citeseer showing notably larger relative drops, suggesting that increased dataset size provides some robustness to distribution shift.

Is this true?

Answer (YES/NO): NO